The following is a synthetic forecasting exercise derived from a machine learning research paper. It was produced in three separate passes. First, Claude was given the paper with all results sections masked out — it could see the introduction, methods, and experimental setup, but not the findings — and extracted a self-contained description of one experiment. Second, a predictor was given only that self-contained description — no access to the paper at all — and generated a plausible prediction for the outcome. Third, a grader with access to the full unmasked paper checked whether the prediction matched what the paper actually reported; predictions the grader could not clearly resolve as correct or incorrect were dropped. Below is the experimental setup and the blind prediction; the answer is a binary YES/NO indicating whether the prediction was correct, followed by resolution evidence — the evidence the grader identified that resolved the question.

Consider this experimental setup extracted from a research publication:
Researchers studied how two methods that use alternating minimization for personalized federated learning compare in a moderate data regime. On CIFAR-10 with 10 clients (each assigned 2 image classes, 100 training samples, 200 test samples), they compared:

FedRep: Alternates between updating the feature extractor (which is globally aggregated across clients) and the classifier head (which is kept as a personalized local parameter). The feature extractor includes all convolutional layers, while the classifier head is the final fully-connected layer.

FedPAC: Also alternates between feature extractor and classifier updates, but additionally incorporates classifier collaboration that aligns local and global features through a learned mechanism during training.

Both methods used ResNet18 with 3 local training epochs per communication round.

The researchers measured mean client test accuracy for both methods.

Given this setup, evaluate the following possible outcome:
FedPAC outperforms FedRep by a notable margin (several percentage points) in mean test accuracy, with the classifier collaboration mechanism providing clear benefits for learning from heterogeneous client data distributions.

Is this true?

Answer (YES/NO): YES